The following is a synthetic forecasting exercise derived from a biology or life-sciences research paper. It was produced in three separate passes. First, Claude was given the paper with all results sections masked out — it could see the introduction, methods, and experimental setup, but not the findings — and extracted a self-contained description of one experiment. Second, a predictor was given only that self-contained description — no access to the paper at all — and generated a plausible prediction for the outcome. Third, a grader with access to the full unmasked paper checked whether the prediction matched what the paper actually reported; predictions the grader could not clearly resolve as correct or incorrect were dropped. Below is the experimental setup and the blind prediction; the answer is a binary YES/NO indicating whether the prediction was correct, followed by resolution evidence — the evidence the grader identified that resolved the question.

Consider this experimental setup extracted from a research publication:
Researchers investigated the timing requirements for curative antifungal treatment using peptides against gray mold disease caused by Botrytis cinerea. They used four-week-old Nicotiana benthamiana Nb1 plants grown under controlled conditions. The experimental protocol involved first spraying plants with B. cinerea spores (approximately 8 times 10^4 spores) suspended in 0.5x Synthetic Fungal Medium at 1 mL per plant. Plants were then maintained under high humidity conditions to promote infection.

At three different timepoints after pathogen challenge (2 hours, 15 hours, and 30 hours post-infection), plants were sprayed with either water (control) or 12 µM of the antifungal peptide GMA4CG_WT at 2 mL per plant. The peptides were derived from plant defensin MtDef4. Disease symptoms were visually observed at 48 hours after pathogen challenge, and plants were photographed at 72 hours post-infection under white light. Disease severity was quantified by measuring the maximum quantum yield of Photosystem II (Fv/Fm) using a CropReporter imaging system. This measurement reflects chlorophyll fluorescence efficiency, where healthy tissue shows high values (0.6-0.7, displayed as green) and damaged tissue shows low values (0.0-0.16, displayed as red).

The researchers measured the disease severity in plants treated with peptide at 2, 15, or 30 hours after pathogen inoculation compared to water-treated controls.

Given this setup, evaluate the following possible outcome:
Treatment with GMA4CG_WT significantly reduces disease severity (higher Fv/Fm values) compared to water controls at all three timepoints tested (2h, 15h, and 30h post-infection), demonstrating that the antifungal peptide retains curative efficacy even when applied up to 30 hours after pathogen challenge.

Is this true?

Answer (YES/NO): YES